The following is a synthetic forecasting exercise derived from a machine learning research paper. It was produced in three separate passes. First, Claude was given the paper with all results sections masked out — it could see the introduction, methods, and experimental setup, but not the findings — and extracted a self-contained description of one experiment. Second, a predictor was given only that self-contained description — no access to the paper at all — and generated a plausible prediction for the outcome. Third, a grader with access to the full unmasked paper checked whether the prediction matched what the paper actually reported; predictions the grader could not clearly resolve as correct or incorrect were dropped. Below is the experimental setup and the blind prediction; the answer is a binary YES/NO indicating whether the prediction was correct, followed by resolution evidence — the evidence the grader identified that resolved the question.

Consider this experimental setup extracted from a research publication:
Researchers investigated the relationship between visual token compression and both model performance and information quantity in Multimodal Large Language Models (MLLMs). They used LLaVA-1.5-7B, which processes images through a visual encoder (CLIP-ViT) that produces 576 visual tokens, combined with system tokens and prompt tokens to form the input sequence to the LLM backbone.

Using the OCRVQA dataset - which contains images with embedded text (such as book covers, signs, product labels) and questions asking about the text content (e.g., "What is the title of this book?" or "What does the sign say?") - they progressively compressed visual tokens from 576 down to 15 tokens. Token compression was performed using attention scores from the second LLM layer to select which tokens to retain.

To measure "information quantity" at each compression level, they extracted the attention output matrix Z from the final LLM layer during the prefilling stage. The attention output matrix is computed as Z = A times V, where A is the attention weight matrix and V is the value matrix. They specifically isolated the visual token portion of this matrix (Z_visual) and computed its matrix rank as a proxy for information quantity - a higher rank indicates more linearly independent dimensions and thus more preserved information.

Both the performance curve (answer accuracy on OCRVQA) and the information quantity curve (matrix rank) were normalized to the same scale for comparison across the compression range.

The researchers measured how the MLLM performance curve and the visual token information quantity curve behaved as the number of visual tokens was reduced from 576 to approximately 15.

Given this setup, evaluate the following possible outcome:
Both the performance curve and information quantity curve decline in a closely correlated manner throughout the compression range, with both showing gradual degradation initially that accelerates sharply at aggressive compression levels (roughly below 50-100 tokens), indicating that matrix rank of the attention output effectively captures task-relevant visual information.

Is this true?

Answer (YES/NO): NO